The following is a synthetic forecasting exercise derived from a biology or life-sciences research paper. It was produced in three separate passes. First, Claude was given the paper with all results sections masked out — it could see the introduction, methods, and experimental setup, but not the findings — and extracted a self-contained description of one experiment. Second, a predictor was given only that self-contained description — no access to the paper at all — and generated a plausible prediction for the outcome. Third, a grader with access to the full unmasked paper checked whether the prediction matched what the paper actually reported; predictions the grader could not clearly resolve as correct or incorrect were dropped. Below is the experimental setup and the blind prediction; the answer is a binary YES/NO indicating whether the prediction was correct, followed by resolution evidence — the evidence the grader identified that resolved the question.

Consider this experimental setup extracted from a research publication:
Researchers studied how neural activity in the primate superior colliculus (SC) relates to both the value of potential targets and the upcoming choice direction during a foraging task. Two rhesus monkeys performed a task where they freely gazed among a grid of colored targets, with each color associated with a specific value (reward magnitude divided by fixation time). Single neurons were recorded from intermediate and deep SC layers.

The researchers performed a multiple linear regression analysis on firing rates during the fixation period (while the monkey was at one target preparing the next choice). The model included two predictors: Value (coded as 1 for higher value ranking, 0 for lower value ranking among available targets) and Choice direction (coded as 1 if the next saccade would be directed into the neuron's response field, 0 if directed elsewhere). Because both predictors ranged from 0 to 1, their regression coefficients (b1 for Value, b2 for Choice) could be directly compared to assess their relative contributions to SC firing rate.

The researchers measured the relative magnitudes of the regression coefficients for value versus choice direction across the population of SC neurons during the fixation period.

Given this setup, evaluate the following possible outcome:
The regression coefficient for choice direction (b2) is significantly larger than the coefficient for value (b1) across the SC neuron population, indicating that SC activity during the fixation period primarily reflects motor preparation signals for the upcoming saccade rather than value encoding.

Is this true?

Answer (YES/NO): NO